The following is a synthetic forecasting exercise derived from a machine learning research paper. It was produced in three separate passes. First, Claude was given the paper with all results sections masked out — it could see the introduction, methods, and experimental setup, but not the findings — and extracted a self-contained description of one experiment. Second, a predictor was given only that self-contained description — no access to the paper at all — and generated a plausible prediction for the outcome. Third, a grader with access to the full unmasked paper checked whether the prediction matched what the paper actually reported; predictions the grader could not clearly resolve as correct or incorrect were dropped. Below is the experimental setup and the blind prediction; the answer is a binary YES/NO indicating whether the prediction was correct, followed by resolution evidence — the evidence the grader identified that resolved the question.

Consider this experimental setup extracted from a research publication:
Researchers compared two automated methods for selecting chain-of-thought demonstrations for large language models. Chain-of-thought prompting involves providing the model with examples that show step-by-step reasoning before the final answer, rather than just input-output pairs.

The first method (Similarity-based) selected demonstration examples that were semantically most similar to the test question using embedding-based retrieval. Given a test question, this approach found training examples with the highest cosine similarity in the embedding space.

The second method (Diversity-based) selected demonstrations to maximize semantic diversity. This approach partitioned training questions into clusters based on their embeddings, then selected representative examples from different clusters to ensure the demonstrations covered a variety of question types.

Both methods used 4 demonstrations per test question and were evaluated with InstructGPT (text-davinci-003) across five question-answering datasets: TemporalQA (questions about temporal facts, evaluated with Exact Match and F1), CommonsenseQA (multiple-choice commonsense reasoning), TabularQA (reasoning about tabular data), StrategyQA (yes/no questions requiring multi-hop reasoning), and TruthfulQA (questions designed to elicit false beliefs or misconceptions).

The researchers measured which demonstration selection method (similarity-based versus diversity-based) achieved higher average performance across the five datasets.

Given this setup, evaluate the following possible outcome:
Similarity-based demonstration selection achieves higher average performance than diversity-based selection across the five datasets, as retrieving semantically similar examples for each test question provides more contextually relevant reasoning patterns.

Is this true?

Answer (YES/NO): YES